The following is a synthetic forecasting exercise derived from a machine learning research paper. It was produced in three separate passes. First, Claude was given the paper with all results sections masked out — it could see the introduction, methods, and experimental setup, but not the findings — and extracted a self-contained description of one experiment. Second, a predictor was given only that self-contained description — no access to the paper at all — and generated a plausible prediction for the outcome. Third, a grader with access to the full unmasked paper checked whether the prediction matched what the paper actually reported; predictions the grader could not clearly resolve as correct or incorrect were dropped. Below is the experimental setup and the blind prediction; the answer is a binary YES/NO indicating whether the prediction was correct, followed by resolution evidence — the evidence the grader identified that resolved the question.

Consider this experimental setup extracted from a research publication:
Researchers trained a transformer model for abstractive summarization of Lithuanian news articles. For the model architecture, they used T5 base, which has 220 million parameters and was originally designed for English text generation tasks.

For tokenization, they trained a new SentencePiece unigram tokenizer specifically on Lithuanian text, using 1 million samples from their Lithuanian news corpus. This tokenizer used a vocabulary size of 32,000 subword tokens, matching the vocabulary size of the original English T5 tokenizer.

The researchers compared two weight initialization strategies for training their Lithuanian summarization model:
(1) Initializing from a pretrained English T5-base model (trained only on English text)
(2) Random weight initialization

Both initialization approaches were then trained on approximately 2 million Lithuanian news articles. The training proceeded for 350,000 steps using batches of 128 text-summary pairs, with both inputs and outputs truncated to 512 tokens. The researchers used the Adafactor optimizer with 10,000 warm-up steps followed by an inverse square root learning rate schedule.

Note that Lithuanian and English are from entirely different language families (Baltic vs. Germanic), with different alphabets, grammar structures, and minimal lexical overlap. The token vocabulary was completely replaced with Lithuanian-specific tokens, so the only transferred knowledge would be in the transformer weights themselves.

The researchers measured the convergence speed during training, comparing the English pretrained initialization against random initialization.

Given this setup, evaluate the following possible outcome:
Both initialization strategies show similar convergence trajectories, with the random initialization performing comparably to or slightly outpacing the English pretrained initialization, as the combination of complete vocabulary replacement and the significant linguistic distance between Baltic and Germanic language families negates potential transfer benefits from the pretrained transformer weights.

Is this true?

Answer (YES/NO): NO